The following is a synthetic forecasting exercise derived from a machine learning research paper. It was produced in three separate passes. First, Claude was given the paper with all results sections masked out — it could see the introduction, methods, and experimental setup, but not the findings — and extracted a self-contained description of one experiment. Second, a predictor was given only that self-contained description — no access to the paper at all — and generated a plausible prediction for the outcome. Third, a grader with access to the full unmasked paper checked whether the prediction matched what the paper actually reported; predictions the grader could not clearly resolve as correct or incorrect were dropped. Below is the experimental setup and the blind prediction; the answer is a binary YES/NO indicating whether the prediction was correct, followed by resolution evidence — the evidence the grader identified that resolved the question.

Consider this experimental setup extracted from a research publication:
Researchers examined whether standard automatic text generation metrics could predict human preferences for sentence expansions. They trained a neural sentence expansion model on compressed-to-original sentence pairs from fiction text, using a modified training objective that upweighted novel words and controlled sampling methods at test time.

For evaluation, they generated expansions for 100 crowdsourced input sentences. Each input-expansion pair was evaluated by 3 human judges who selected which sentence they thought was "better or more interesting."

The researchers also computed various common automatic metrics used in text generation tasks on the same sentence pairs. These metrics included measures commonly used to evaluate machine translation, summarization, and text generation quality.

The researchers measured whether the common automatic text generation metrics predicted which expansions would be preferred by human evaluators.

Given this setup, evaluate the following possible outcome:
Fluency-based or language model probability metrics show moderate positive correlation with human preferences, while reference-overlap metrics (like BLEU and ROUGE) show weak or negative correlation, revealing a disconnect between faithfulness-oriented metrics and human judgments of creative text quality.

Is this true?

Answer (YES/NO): NO